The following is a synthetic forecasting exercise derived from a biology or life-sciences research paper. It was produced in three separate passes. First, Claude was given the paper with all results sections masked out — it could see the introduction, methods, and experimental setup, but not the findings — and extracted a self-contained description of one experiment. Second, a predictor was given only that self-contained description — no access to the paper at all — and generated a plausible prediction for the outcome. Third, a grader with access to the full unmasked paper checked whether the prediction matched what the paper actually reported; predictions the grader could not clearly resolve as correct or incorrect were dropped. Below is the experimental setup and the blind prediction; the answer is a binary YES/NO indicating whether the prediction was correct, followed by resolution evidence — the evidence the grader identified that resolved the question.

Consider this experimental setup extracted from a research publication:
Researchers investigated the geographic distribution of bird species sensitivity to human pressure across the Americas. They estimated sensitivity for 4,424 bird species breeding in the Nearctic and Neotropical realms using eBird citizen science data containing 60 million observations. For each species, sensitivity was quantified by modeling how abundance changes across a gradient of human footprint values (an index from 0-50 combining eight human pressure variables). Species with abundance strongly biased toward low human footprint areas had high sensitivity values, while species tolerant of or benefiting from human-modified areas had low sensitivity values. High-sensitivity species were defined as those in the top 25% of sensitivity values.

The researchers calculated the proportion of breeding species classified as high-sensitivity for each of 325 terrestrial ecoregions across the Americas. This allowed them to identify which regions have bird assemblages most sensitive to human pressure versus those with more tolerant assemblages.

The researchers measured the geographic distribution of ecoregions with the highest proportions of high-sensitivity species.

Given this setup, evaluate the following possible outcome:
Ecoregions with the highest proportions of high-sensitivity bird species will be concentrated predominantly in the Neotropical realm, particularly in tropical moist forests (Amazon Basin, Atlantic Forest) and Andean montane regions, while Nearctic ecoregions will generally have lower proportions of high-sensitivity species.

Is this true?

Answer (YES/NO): NO